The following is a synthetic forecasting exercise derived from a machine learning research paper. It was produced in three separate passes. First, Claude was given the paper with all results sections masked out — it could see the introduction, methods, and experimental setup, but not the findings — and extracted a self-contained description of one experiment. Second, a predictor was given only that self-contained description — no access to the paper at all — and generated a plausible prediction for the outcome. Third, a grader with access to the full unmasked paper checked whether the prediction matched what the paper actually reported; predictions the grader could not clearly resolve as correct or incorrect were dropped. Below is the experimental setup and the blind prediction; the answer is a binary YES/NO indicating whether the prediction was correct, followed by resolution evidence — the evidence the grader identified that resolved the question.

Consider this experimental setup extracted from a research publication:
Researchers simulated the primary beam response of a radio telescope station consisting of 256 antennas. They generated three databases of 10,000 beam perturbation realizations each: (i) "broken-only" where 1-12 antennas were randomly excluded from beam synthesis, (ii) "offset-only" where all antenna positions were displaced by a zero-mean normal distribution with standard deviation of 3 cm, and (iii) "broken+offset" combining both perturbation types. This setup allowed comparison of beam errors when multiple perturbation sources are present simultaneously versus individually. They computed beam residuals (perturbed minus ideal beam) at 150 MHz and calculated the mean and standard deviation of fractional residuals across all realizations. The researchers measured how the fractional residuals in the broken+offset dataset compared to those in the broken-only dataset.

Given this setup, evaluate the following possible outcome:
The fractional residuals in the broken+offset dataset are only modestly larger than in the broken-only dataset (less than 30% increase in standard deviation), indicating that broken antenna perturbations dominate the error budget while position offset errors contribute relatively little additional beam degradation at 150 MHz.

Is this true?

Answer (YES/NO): NO